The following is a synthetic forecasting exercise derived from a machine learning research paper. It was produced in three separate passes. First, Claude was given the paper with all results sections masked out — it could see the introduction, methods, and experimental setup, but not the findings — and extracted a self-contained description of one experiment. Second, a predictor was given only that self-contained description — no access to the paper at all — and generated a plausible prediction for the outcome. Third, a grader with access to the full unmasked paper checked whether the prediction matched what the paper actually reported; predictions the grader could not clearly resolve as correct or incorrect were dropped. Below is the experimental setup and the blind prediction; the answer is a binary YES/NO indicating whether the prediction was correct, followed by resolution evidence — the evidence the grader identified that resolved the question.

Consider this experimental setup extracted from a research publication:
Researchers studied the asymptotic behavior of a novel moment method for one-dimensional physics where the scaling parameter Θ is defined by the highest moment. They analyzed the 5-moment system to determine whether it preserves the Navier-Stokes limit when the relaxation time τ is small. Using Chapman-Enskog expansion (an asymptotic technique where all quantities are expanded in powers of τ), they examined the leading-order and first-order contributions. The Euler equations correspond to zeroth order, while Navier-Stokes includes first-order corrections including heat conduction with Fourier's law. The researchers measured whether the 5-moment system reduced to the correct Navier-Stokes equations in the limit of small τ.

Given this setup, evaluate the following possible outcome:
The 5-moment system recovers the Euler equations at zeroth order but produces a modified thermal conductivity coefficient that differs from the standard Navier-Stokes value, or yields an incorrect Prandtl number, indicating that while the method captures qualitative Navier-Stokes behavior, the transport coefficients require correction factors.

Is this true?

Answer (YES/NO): NO